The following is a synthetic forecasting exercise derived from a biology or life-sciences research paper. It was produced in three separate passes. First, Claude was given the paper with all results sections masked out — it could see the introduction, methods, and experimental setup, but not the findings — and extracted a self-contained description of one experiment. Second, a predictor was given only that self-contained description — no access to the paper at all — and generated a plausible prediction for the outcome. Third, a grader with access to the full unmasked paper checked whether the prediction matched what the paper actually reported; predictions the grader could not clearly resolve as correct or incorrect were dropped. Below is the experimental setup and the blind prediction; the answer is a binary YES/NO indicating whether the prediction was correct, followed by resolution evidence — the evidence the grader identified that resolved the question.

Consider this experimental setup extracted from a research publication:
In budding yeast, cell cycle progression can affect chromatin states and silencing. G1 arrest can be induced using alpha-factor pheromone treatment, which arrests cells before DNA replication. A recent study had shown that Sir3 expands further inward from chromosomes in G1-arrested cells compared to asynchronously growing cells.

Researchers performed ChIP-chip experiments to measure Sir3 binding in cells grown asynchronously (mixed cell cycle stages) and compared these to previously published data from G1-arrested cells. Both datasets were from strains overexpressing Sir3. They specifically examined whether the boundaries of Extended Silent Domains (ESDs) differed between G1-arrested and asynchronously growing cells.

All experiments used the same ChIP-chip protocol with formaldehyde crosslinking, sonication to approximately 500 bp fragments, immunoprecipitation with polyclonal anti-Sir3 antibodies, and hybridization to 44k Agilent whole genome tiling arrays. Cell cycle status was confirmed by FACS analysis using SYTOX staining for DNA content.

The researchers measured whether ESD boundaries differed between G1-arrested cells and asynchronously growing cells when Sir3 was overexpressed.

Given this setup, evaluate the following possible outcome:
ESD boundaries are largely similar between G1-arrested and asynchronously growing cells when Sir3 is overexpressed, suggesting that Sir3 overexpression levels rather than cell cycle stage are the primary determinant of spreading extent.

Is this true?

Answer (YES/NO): YES